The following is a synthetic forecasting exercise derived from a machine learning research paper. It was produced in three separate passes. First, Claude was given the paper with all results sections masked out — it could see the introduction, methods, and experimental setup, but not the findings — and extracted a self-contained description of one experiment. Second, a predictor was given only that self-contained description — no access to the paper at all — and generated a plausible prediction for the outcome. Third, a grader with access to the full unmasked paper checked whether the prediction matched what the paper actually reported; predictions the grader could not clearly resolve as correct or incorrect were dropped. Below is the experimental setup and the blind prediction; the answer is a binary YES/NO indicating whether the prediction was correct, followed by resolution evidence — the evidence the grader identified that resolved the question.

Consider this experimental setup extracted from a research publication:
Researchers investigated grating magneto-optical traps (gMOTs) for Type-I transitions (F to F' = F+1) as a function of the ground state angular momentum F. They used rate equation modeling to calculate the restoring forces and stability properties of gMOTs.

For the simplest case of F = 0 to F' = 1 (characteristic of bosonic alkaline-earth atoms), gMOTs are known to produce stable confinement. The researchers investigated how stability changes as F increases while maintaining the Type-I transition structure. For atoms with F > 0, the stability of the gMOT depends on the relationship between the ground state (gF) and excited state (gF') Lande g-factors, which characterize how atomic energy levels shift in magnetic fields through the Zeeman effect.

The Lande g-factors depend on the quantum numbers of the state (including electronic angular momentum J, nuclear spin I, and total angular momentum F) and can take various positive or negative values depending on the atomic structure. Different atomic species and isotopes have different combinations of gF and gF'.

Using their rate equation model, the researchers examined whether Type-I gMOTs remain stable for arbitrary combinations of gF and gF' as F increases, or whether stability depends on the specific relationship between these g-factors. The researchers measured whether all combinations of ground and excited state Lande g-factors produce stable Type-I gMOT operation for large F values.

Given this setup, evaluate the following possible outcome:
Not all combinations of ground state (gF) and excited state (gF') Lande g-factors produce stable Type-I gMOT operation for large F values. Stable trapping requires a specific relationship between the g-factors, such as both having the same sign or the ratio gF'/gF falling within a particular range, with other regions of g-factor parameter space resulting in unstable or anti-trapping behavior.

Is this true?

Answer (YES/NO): YES